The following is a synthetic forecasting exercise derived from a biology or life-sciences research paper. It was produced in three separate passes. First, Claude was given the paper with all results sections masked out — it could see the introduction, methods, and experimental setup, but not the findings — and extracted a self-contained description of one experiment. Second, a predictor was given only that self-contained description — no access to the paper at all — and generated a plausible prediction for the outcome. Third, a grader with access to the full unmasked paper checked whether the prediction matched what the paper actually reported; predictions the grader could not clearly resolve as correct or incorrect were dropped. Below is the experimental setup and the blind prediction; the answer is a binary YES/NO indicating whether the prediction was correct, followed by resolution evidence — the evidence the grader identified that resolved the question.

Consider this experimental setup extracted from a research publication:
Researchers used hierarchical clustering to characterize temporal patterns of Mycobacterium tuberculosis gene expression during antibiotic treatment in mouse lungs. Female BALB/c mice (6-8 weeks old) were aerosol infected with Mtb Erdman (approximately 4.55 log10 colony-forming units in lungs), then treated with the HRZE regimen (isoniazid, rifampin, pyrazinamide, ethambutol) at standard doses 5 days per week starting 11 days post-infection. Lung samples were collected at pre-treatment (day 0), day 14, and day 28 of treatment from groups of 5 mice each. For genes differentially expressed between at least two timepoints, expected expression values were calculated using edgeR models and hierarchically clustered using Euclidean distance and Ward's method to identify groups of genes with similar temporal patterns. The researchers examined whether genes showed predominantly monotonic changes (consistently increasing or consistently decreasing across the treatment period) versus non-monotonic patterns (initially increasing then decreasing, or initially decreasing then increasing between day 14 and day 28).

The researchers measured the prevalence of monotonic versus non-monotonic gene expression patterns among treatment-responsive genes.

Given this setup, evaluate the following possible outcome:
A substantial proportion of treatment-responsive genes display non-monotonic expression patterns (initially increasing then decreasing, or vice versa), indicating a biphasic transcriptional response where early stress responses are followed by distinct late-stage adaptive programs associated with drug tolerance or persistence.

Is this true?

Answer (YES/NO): NO